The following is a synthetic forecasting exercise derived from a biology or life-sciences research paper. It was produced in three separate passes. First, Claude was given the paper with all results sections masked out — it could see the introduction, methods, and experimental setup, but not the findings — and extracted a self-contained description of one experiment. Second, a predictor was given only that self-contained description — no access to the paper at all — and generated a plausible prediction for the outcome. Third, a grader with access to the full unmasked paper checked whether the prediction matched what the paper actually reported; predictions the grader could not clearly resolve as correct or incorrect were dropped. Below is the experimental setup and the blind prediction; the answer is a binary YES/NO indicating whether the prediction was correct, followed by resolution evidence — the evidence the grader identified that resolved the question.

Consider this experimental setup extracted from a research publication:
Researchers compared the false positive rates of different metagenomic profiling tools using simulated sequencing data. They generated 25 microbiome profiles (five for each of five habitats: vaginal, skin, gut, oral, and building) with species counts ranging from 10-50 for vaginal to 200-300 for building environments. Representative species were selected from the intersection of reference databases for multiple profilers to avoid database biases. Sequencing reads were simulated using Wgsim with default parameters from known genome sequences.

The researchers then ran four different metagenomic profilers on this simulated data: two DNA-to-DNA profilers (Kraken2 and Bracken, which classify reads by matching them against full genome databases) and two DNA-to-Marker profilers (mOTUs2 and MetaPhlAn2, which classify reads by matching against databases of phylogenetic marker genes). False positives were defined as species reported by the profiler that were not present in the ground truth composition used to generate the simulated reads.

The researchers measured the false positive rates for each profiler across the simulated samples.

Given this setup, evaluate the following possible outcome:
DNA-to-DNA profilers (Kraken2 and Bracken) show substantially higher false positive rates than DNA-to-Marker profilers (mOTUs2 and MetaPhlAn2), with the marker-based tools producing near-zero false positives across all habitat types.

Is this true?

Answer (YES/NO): NO